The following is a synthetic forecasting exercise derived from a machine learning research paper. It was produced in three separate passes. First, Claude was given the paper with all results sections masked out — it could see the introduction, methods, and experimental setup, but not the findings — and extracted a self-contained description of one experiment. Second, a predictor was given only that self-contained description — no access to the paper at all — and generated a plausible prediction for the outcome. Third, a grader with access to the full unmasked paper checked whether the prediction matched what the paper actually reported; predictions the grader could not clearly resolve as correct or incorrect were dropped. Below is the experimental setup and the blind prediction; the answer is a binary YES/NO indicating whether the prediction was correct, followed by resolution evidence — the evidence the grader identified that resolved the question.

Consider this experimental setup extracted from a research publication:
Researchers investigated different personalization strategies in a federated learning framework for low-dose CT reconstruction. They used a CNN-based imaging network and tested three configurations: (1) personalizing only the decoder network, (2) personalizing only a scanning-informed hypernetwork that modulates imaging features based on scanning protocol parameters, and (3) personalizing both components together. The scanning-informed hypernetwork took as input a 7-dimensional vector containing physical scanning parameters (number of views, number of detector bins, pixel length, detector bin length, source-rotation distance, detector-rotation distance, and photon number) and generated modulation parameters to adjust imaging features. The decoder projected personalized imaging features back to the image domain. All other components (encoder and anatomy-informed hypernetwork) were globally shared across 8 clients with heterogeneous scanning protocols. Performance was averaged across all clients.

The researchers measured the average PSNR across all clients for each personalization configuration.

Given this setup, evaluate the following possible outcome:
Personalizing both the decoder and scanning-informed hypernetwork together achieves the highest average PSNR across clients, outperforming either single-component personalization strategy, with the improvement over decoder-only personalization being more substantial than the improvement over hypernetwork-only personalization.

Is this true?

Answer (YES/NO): NO